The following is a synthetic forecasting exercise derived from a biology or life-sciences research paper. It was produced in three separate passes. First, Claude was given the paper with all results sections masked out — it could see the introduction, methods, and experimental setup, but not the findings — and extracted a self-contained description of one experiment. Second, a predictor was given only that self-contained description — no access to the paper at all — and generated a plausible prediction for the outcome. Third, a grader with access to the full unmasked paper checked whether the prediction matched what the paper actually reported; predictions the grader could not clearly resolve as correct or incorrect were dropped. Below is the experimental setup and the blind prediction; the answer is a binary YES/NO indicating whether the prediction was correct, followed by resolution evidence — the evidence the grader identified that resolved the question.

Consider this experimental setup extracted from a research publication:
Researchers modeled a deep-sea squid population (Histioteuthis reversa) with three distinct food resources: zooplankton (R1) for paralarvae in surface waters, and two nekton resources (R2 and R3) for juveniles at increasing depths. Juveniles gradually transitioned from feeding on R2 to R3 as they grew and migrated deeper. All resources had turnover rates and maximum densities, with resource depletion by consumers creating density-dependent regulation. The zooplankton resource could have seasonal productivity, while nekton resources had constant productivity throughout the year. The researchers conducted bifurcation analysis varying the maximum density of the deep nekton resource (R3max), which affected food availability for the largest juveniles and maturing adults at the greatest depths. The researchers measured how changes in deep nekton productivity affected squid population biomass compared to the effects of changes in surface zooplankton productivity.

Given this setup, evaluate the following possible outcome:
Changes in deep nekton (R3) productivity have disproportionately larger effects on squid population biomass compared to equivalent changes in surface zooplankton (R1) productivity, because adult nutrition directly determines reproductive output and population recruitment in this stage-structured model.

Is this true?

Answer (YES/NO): NO